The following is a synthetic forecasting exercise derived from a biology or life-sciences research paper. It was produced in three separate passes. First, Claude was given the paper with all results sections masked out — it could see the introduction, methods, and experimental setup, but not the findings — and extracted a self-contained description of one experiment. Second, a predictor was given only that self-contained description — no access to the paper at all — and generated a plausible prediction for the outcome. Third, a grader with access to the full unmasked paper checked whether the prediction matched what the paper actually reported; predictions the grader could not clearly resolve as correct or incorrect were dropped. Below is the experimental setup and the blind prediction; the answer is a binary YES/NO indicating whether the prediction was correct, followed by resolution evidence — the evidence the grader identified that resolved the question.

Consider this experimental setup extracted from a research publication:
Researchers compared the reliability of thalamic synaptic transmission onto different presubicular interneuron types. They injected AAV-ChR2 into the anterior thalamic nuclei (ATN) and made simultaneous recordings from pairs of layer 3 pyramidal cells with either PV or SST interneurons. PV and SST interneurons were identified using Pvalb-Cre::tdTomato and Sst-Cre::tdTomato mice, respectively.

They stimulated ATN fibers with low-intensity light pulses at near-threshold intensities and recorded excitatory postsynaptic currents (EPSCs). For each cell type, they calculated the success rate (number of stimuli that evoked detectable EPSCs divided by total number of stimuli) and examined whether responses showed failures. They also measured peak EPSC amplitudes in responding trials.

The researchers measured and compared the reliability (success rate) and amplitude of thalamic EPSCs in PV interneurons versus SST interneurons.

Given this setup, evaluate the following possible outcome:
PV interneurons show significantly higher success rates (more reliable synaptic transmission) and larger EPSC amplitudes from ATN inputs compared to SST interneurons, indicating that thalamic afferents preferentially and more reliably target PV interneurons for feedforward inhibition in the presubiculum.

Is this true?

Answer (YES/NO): YES